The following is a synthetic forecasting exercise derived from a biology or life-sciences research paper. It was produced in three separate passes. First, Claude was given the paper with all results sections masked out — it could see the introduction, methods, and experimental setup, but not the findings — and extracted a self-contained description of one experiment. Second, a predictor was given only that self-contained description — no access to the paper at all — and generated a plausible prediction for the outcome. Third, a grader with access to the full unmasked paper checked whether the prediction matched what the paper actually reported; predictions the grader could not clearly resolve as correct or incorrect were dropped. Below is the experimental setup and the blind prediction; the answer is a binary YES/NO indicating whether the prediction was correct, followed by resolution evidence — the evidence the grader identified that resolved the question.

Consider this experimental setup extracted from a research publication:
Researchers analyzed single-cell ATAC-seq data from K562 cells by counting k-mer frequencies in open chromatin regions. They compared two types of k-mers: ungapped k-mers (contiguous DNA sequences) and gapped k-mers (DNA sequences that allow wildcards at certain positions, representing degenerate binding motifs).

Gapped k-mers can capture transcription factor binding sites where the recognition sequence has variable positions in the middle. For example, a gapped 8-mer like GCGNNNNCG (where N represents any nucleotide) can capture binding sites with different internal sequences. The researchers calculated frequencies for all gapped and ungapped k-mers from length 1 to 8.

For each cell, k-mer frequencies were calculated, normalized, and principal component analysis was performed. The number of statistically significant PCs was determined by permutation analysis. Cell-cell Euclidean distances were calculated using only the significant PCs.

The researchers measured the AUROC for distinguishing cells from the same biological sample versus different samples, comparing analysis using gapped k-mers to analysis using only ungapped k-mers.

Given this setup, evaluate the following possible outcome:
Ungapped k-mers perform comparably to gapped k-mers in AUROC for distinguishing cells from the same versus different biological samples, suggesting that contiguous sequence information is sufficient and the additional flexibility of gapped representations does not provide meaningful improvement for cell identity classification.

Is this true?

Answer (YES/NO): NO